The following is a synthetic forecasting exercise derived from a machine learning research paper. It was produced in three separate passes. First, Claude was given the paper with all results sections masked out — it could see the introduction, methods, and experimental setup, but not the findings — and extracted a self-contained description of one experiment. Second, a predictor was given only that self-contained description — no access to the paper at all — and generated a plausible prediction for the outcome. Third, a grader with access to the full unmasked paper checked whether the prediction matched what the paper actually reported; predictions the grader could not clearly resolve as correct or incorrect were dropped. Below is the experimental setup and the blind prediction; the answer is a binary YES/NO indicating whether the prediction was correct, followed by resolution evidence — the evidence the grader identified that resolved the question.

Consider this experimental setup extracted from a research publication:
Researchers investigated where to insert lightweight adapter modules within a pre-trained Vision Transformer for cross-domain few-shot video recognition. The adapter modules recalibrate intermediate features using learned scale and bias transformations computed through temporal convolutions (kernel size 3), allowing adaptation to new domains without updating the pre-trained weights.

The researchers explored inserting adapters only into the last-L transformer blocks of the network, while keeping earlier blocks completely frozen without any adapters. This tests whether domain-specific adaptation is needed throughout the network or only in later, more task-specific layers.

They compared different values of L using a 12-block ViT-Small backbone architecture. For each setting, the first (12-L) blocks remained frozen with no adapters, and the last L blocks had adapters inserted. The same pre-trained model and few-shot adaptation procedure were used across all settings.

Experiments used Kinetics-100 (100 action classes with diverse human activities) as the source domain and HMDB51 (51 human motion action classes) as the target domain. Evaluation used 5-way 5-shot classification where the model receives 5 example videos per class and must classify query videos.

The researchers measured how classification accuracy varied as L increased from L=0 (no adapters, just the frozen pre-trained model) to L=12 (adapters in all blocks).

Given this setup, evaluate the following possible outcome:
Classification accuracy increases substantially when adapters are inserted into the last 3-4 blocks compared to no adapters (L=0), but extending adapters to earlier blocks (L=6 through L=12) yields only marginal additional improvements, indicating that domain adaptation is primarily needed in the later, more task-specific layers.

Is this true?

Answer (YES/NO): NO